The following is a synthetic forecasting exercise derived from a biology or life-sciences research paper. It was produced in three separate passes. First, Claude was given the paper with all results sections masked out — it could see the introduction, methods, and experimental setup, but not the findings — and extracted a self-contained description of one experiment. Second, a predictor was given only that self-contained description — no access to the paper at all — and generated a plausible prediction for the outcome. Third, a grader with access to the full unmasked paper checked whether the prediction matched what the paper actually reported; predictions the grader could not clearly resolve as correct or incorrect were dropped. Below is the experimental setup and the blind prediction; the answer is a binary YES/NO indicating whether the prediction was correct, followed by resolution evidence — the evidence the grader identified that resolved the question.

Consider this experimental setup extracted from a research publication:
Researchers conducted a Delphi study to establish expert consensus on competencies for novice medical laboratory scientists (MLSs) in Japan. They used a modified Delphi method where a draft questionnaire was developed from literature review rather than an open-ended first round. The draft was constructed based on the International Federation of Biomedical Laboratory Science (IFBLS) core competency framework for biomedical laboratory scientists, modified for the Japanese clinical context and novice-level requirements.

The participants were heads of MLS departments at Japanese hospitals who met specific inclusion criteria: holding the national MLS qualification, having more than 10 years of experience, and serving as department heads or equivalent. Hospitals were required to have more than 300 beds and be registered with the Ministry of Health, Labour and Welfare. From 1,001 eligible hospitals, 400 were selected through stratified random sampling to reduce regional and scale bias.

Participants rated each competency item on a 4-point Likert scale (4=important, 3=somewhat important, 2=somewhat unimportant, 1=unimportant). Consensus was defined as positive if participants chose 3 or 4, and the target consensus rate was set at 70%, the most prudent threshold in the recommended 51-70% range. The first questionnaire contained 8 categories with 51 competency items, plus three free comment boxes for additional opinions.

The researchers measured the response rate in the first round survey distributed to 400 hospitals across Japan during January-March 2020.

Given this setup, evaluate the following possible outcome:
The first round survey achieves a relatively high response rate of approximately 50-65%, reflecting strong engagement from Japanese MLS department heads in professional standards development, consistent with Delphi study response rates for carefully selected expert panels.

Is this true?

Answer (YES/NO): NO